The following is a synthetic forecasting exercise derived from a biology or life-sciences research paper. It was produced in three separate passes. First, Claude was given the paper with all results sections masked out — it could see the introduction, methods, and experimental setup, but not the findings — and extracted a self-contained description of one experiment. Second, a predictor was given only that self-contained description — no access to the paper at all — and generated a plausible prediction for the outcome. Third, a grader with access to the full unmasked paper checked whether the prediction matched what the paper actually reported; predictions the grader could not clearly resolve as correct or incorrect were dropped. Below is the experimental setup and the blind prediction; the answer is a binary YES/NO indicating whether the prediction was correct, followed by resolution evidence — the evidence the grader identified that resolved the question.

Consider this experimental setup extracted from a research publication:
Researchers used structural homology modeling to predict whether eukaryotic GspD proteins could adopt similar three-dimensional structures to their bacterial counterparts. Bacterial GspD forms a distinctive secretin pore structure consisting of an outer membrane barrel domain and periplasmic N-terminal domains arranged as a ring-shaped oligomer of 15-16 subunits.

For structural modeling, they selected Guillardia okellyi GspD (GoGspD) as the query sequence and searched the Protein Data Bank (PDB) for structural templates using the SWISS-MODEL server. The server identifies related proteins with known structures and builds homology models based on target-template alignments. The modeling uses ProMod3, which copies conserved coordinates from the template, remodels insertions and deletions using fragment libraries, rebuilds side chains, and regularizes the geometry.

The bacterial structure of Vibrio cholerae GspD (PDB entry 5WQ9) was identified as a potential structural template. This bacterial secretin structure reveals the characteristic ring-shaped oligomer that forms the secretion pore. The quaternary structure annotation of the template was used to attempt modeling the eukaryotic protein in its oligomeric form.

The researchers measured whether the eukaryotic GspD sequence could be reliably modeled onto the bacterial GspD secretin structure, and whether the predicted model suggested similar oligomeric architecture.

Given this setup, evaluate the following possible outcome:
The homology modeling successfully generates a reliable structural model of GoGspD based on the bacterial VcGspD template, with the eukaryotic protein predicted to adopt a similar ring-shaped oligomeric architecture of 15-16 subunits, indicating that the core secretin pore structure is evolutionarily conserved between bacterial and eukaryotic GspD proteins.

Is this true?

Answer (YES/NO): YES